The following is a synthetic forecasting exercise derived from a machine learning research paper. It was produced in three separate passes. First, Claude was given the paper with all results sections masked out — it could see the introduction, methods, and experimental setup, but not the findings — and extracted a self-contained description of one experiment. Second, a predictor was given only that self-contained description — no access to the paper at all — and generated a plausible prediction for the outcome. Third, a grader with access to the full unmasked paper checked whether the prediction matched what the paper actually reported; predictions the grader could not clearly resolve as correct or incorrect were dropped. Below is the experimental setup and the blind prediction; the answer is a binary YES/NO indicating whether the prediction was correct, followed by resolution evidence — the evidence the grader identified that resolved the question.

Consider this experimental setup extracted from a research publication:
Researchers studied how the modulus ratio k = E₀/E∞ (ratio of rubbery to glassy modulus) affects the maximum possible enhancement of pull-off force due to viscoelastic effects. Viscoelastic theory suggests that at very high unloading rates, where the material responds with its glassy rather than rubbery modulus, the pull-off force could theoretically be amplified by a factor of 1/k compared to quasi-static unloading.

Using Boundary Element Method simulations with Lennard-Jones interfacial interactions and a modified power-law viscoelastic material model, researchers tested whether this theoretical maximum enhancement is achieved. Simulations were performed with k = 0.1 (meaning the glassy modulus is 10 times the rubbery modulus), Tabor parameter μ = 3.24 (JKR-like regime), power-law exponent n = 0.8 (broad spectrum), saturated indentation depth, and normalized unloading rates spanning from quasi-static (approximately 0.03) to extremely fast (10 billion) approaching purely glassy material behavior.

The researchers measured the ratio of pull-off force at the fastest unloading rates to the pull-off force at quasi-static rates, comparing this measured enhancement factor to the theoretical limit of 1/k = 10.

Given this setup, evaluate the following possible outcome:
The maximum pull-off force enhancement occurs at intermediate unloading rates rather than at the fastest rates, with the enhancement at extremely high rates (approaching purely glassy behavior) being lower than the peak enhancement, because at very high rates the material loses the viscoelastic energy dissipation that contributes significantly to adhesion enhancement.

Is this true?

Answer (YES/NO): NO